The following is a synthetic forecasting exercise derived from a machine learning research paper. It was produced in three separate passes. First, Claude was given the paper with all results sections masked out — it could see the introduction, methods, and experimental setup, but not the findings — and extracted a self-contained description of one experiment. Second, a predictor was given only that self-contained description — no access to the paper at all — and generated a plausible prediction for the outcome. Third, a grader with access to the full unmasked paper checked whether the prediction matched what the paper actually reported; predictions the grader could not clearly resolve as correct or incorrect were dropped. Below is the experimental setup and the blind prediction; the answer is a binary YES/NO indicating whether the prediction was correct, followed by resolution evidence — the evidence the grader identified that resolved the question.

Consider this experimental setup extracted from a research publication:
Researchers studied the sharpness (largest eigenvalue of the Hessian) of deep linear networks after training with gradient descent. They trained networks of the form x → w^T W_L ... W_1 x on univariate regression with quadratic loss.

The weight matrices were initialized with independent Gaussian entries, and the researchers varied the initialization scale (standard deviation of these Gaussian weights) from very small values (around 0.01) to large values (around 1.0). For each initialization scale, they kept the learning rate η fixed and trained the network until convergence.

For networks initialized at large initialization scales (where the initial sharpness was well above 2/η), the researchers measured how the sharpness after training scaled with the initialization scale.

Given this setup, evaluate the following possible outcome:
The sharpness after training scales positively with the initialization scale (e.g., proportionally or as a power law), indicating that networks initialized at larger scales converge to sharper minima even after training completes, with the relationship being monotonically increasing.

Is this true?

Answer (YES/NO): NO